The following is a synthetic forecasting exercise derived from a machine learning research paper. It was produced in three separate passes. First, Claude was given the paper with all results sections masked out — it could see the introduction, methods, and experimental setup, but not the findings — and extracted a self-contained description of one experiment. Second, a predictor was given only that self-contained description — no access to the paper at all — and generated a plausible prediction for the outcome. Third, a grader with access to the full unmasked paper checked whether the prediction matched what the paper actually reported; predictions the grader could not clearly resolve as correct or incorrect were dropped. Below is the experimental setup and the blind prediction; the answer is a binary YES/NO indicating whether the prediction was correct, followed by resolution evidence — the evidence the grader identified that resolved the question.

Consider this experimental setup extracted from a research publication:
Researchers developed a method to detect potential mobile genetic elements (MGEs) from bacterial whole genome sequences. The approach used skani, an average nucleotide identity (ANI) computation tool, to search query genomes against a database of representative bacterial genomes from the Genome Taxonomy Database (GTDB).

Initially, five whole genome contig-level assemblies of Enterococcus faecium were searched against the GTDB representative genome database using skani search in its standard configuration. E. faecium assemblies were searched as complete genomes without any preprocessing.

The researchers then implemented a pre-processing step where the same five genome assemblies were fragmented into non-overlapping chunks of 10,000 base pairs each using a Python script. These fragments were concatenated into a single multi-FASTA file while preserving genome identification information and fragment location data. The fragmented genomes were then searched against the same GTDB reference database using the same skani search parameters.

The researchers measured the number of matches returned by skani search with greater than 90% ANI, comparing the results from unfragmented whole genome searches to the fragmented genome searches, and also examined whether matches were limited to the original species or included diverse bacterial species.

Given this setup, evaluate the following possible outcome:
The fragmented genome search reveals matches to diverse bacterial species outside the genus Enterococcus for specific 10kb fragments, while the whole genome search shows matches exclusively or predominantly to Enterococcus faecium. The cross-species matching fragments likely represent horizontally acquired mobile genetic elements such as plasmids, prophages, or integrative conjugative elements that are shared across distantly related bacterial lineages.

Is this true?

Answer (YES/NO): YES